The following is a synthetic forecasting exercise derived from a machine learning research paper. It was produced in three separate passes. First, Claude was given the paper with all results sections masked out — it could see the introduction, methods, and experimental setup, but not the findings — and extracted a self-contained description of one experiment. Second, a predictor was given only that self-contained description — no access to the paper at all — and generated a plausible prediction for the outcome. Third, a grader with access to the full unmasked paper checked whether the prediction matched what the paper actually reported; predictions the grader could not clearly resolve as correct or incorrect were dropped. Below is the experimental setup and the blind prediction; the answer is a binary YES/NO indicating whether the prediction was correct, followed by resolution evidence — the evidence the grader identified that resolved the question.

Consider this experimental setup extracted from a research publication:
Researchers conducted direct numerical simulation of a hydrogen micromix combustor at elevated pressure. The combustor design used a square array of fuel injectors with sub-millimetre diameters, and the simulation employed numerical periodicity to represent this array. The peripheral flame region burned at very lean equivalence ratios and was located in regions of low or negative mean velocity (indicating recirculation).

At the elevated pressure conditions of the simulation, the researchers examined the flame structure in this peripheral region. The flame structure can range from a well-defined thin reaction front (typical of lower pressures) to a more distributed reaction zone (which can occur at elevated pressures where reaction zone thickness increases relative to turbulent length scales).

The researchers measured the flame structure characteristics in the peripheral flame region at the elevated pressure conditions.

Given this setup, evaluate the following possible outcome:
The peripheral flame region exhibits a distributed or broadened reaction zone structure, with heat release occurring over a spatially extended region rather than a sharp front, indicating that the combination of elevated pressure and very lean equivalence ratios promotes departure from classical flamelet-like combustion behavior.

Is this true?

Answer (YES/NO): YES